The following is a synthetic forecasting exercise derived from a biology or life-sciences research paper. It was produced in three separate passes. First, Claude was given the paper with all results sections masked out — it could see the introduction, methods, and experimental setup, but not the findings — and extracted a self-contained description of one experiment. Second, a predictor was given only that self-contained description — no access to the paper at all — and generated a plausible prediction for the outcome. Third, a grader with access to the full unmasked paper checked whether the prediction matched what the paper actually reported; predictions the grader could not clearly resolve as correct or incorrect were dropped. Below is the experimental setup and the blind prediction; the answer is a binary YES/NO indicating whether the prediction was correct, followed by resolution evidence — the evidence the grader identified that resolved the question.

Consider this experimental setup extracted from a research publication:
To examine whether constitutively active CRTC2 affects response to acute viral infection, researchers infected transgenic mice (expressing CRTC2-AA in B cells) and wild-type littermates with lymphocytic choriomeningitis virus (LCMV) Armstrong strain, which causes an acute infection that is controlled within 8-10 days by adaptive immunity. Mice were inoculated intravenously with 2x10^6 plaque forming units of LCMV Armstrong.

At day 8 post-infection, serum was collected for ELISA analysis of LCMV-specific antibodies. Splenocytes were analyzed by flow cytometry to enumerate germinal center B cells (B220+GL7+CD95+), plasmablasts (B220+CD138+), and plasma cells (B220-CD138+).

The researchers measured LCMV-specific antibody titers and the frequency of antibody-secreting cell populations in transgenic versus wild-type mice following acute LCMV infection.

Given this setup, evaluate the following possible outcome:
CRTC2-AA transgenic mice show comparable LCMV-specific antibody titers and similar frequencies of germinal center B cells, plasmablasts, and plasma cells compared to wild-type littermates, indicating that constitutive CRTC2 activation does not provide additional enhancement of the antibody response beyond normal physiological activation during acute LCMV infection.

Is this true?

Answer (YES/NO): NO